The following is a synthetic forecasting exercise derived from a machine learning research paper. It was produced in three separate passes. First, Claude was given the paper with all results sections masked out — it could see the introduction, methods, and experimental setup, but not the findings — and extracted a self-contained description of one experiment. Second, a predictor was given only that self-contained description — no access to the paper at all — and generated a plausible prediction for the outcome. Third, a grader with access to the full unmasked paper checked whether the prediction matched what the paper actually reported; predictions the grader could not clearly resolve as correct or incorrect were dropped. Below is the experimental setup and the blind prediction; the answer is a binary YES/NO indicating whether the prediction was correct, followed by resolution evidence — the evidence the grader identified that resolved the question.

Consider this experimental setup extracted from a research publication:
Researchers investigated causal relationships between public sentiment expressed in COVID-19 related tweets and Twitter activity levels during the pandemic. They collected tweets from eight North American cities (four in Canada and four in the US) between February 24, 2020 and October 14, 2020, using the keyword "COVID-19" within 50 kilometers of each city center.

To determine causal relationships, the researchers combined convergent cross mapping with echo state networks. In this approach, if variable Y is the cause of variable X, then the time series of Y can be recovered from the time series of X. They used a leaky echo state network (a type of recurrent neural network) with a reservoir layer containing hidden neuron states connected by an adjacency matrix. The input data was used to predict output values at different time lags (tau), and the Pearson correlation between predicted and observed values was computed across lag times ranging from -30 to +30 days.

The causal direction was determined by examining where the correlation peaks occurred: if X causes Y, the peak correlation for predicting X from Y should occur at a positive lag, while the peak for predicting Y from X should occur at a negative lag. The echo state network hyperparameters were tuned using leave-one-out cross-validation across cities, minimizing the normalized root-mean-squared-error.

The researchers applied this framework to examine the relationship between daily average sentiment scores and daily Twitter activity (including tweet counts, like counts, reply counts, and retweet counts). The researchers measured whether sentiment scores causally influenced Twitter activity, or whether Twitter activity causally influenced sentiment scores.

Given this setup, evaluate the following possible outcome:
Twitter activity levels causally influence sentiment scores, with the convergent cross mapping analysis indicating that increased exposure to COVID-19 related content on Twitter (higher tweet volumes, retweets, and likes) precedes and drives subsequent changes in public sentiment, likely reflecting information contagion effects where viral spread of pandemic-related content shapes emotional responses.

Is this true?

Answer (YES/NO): NO